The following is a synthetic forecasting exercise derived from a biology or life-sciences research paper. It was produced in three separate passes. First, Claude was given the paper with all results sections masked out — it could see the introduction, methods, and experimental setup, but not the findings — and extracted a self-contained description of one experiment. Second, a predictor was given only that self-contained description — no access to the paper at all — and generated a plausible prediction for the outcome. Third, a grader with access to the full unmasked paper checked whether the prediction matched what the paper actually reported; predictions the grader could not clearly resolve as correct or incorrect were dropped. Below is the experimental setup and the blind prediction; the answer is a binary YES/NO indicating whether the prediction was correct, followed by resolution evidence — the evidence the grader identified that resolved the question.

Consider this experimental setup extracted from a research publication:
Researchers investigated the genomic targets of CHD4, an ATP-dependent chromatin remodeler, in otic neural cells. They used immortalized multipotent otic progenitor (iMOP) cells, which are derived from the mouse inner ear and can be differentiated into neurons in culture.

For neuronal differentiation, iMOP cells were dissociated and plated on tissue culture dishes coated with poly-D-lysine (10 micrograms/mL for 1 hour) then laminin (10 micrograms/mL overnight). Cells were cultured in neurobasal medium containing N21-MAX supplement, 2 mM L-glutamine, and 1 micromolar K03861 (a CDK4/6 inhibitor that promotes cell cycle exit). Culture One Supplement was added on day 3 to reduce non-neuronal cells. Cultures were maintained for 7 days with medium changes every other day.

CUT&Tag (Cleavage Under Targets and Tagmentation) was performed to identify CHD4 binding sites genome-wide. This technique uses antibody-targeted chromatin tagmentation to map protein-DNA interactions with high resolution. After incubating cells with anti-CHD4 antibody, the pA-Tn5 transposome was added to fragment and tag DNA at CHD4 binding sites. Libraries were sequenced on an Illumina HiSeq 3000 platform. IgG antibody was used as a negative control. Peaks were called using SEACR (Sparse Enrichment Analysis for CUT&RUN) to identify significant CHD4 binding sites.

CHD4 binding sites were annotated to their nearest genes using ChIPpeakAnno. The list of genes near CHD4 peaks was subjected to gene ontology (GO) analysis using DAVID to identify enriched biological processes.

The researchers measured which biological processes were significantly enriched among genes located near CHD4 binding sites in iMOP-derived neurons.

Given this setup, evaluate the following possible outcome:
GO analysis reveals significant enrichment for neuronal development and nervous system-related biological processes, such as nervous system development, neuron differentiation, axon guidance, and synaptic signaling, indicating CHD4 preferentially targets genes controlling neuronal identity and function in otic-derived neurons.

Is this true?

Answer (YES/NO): NO